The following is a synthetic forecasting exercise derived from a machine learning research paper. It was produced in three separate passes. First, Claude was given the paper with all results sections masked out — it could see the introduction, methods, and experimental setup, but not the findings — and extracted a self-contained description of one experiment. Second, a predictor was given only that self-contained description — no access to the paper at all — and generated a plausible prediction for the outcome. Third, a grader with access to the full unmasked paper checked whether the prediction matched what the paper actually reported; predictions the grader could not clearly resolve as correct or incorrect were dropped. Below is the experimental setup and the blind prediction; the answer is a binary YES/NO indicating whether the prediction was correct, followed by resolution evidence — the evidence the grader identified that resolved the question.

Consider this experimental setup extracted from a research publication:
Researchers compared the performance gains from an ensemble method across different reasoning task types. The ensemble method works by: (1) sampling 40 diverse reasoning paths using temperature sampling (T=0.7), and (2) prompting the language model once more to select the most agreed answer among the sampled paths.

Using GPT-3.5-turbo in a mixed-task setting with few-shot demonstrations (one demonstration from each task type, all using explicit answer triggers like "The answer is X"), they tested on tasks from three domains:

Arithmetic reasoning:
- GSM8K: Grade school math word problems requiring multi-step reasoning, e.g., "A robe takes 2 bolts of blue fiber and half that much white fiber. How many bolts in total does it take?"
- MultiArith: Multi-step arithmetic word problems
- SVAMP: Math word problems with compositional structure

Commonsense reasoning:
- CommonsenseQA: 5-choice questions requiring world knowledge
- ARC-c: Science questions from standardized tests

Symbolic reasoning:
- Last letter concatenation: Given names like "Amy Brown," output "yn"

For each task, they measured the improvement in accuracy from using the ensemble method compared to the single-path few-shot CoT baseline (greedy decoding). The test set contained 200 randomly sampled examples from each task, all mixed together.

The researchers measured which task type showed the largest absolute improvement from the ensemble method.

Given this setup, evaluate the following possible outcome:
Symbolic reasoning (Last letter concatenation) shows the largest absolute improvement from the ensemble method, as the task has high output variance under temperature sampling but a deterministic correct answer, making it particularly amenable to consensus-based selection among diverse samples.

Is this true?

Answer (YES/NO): NO